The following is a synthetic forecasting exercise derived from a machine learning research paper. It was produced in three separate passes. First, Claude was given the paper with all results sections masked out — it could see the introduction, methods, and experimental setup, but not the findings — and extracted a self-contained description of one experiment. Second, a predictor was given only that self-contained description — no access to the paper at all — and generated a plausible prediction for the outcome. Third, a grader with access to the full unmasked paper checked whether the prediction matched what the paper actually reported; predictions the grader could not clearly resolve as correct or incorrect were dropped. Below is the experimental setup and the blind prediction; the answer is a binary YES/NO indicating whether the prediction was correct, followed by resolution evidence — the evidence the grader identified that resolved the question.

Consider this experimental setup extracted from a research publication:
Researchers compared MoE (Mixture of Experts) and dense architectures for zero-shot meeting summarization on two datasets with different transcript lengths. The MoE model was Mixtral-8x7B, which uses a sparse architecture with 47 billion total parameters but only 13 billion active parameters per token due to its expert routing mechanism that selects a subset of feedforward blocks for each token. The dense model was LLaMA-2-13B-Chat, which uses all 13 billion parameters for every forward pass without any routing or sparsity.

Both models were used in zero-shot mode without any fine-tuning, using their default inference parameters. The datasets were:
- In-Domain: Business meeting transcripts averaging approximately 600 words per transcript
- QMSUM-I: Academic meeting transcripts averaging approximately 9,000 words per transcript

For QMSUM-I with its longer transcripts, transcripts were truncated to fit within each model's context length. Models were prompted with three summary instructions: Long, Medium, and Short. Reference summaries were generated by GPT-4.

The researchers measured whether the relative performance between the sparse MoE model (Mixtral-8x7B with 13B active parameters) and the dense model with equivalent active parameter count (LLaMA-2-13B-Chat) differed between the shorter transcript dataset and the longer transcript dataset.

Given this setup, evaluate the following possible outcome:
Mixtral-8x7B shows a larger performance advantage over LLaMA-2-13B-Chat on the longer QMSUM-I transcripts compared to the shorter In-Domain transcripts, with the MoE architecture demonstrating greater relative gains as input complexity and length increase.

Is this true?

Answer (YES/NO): NO